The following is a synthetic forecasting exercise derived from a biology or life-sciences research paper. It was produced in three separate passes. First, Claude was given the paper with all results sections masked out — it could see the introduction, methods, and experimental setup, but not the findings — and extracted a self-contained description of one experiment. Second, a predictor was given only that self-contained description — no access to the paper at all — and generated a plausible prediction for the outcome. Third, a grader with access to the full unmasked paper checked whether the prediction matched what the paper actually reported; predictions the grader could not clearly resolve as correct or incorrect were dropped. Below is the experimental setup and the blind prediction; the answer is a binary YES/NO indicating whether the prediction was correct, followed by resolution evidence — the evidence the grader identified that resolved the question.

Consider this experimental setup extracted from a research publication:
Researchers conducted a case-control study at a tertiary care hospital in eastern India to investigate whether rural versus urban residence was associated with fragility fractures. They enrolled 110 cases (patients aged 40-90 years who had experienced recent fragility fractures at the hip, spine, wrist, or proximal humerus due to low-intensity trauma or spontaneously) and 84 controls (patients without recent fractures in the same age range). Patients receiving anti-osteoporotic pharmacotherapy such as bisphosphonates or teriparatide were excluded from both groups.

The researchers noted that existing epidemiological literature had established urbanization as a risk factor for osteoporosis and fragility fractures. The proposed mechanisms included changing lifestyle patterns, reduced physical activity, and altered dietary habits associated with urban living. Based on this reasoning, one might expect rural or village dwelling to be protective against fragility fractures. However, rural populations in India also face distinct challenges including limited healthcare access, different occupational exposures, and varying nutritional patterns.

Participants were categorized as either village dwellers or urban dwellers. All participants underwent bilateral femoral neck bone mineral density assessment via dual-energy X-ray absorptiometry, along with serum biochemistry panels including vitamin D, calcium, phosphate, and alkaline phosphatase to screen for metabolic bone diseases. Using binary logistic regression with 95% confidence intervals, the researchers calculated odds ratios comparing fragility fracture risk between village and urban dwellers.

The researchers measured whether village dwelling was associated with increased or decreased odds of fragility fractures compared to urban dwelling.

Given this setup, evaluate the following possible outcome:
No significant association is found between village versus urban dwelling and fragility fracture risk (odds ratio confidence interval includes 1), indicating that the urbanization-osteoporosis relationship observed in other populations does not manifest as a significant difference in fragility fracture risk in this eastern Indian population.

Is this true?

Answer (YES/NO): NO